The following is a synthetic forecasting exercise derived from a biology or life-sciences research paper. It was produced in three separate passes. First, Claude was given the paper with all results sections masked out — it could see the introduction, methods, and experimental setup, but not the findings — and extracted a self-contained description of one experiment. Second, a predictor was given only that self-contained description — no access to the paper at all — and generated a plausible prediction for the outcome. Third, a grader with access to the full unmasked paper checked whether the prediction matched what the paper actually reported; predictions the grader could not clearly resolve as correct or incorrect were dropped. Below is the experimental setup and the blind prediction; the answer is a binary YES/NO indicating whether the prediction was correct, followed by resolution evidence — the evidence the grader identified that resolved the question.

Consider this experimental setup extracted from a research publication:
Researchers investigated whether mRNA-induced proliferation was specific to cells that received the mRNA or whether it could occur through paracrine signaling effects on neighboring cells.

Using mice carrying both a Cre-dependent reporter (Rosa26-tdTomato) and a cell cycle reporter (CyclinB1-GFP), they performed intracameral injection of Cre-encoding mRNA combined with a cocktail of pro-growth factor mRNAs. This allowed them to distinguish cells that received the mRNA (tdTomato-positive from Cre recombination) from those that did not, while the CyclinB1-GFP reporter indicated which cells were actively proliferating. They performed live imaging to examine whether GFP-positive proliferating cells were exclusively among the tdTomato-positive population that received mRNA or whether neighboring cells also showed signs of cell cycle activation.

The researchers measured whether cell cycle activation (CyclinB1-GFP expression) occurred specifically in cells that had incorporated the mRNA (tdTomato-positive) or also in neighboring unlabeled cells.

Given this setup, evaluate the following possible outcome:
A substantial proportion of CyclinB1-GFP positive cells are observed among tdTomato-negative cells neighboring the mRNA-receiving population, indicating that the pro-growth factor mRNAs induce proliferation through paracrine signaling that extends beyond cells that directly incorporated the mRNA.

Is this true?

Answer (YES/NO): NO